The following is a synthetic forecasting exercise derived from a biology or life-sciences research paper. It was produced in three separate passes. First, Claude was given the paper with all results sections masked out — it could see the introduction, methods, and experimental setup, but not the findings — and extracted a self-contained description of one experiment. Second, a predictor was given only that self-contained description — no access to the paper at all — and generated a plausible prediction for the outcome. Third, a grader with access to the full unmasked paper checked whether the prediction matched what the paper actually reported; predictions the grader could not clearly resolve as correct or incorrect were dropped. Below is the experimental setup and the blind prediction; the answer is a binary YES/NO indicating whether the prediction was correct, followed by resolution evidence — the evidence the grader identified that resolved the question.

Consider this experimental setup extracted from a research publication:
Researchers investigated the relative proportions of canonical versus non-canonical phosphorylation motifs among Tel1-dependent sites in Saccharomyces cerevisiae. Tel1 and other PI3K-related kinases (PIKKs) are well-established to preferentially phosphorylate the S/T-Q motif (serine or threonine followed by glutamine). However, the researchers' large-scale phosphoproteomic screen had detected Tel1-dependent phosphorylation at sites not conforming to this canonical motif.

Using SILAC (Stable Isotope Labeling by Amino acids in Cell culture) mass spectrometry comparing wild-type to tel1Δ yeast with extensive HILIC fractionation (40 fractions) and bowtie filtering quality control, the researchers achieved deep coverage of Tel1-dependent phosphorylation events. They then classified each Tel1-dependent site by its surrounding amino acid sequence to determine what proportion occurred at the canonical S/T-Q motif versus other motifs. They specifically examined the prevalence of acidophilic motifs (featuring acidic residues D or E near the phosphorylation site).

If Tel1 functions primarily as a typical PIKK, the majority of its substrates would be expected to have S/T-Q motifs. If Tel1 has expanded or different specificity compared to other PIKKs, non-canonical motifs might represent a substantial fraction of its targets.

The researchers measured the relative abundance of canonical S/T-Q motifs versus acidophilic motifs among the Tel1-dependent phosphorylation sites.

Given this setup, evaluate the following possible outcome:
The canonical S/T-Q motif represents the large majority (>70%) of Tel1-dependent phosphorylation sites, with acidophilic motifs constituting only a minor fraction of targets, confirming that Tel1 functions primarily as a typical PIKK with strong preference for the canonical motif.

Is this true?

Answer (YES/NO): NO